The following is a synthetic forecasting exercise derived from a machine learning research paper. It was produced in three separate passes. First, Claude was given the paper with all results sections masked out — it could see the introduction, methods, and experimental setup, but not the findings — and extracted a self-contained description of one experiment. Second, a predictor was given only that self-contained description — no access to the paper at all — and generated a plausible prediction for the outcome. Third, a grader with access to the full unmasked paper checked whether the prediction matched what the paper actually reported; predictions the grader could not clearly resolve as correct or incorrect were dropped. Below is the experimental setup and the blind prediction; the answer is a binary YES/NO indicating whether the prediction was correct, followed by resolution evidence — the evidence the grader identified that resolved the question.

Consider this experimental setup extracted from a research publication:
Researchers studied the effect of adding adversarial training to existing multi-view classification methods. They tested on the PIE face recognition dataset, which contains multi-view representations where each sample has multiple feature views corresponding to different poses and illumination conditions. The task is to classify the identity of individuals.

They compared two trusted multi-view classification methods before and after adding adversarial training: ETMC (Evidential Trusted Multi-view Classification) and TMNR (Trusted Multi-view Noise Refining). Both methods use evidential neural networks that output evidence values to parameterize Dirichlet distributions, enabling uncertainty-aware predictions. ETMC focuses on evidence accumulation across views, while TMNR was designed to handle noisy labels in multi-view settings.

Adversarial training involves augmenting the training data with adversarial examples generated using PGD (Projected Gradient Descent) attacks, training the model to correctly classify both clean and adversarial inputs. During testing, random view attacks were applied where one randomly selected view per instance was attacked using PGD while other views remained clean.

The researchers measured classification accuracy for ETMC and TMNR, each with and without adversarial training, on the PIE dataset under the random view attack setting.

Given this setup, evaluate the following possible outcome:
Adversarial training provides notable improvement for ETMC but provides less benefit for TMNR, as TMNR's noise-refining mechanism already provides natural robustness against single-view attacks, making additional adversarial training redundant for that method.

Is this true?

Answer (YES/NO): NO